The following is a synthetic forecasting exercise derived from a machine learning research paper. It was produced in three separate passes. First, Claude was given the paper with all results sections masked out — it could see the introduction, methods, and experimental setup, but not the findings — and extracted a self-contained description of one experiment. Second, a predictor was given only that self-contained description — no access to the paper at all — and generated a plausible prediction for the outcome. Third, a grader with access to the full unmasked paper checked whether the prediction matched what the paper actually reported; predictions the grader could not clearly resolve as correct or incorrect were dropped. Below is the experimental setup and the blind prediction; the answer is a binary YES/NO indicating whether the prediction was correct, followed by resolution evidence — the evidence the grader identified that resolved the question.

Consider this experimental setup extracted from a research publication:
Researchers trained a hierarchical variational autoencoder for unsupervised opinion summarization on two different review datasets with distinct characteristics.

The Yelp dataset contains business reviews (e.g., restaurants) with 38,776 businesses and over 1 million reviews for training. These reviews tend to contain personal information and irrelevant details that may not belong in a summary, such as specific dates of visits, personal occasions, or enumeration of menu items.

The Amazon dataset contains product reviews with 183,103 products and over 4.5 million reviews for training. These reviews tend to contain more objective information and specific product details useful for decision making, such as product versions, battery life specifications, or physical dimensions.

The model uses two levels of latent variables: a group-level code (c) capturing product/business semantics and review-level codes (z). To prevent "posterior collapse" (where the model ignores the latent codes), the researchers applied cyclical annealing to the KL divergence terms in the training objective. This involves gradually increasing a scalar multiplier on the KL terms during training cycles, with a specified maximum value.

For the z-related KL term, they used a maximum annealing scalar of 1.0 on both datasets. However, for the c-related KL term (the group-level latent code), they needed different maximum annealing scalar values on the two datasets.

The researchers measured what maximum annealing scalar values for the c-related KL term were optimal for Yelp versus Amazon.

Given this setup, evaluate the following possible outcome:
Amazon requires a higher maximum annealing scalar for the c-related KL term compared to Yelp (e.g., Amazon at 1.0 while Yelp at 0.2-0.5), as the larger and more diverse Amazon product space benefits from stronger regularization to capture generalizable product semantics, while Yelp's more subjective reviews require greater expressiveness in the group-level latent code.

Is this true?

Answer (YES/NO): NO